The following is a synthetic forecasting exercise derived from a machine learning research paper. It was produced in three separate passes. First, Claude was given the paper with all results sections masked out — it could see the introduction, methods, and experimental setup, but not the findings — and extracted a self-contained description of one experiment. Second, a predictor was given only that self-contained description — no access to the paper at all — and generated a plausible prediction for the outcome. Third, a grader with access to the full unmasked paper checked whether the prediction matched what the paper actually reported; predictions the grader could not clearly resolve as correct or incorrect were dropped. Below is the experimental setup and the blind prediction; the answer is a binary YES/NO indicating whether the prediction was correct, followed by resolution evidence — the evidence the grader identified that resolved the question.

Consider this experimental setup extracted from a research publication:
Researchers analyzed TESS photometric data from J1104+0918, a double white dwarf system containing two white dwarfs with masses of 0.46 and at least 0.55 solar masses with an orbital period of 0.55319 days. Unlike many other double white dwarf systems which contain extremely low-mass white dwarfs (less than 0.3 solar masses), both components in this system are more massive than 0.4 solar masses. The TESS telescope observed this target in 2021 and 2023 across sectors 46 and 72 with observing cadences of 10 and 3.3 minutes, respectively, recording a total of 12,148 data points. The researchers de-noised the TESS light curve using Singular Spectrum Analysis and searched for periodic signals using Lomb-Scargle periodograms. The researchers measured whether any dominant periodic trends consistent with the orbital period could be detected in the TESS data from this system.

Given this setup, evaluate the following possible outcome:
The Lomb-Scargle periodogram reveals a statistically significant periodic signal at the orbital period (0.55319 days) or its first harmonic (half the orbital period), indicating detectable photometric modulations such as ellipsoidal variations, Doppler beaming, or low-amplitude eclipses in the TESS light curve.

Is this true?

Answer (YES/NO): NO